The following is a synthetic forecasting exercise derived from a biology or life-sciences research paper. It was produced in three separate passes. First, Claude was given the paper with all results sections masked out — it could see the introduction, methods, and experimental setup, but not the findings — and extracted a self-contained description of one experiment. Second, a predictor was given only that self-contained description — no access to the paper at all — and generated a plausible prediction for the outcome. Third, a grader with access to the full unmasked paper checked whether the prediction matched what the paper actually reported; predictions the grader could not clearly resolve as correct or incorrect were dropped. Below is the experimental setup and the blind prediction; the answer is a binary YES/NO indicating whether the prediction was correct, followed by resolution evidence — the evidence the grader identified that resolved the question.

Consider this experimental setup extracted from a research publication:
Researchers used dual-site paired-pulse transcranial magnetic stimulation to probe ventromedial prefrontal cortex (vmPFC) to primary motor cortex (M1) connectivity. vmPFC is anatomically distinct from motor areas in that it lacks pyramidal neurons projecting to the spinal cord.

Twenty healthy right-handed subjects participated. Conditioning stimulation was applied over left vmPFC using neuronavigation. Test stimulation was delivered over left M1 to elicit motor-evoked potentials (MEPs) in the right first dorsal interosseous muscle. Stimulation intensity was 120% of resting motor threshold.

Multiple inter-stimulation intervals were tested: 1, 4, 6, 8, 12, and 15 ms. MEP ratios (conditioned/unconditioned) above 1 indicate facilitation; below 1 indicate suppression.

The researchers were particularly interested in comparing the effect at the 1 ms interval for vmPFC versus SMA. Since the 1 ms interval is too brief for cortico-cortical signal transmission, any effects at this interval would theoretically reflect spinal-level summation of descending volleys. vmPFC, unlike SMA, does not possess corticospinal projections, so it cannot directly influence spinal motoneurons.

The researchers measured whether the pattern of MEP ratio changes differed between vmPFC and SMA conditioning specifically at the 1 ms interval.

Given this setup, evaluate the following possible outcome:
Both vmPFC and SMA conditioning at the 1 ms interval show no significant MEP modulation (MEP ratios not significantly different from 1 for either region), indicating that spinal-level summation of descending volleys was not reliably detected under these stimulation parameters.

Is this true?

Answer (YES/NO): NO